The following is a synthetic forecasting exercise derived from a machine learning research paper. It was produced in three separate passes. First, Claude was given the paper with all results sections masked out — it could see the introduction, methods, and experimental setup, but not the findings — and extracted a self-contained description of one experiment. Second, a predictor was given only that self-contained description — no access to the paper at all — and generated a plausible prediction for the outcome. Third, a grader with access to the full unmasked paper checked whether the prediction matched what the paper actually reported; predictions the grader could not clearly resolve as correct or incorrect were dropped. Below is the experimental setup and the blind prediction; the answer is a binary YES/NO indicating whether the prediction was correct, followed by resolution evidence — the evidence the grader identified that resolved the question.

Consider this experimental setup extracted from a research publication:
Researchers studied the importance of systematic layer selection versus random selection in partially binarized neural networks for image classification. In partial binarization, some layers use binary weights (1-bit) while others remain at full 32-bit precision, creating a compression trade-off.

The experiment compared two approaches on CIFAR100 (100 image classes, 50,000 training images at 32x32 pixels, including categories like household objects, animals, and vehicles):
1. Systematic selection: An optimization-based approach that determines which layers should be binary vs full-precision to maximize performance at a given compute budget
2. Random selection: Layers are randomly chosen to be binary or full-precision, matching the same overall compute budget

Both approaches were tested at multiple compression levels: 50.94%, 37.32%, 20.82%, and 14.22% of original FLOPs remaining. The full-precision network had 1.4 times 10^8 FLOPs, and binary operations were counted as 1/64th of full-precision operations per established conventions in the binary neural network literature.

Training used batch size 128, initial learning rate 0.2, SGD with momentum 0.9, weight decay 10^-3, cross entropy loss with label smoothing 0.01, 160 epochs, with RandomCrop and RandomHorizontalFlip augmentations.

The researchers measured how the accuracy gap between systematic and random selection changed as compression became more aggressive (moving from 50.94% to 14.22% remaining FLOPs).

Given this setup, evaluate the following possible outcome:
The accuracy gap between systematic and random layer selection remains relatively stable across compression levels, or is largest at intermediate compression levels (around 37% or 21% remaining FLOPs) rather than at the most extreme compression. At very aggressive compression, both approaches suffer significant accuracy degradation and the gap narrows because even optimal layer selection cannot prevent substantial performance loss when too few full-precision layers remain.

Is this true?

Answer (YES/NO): NO